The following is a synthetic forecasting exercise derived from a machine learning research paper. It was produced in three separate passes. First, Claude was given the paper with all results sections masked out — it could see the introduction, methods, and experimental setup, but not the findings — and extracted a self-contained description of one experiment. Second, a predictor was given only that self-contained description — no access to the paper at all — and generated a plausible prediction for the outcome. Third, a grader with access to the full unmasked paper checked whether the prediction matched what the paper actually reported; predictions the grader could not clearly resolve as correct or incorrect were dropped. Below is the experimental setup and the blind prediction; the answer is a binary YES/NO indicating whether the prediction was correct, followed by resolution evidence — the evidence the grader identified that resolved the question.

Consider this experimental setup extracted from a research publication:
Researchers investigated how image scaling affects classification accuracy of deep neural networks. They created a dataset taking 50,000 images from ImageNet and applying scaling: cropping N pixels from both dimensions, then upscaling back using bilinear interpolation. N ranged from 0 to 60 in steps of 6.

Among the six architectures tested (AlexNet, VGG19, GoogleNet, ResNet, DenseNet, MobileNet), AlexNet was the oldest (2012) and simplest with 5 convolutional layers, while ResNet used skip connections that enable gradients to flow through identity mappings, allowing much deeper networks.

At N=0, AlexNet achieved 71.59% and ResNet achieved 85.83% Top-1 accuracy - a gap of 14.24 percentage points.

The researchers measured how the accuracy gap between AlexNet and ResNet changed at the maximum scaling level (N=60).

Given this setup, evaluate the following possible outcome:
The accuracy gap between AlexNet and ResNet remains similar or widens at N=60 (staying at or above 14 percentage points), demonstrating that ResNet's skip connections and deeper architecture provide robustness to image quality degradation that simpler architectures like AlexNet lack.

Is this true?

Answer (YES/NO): YES